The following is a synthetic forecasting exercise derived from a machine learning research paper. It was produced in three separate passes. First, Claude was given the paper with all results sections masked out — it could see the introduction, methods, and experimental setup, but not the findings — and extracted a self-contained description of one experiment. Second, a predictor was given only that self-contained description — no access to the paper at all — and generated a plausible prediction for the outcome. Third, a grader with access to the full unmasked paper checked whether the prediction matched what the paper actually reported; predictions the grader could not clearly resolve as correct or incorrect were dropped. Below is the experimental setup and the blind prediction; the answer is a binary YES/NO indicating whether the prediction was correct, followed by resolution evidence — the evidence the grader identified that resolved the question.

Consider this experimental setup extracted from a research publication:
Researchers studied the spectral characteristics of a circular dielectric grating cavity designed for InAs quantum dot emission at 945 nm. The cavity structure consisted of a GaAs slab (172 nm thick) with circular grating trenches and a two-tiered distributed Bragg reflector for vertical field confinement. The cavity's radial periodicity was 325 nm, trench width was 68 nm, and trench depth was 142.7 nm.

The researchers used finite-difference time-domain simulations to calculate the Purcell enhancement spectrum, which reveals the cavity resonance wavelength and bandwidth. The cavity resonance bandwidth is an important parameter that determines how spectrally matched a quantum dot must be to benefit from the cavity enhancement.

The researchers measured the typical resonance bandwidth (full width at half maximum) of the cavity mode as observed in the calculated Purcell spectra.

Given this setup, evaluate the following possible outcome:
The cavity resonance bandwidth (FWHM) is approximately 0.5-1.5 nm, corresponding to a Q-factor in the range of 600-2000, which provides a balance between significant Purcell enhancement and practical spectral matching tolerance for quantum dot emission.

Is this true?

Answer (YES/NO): NO